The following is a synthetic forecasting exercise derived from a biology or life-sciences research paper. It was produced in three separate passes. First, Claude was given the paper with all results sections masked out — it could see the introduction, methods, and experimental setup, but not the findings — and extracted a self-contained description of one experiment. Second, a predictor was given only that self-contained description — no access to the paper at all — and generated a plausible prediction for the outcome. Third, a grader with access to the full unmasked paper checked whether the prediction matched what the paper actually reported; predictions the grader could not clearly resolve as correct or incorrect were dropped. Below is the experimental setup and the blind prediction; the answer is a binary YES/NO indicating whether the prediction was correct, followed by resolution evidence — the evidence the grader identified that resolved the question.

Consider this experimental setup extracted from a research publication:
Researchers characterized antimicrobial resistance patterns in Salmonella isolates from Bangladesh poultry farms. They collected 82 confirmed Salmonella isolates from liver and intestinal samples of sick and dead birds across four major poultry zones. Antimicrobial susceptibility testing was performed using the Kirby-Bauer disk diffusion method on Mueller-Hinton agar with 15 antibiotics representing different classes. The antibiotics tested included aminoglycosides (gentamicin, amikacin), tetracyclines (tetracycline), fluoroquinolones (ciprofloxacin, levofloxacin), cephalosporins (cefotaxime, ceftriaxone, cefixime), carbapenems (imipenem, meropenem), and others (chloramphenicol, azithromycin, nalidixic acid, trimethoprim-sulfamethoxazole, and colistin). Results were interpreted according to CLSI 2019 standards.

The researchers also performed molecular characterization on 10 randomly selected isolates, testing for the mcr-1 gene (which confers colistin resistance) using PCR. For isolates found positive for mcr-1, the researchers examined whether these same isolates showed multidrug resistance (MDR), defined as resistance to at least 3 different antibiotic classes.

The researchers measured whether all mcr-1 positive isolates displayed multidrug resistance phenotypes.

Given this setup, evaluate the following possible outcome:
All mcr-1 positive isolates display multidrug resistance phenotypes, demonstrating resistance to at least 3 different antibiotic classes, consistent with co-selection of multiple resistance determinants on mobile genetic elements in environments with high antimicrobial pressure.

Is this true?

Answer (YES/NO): YES